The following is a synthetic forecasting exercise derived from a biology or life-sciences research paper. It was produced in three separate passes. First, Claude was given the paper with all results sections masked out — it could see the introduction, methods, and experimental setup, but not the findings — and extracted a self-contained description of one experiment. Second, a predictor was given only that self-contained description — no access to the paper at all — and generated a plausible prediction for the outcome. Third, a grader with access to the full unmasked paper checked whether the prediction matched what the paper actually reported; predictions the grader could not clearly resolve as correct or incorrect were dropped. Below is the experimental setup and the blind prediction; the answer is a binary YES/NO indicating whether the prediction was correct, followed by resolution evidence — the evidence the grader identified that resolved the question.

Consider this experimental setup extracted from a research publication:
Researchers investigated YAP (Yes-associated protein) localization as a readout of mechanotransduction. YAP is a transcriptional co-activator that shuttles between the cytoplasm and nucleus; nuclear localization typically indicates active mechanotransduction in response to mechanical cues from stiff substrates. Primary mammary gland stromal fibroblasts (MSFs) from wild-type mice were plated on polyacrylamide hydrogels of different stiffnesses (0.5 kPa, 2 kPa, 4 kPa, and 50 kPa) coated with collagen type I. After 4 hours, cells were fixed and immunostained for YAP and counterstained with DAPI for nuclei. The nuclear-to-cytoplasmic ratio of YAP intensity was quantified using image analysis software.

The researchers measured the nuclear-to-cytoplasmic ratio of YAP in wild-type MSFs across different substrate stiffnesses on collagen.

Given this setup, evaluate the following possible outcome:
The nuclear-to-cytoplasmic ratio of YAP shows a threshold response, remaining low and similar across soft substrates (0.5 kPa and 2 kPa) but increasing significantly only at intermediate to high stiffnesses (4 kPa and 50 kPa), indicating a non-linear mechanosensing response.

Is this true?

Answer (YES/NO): NO